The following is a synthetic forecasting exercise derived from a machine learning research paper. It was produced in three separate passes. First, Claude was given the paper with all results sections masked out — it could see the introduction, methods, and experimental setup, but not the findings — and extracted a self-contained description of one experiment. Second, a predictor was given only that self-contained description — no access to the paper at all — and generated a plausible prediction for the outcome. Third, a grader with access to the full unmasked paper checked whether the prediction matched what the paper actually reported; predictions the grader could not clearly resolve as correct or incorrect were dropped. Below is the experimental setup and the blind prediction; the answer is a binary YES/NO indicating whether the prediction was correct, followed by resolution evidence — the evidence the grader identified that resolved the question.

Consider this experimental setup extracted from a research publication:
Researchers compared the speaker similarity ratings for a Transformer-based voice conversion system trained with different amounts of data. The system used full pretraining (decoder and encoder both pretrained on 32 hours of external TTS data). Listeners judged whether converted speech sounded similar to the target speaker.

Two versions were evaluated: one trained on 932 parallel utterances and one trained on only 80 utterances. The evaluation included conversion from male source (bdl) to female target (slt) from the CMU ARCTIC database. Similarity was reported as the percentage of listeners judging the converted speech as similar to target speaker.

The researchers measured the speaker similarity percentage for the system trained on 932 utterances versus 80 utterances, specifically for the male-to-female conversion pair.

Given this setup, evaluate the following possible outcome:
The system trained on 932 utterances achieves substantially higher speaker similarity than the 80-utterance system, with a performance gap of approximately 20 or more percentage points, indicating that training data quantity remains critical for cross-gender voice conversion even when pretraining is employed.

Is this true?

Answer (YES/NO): NO